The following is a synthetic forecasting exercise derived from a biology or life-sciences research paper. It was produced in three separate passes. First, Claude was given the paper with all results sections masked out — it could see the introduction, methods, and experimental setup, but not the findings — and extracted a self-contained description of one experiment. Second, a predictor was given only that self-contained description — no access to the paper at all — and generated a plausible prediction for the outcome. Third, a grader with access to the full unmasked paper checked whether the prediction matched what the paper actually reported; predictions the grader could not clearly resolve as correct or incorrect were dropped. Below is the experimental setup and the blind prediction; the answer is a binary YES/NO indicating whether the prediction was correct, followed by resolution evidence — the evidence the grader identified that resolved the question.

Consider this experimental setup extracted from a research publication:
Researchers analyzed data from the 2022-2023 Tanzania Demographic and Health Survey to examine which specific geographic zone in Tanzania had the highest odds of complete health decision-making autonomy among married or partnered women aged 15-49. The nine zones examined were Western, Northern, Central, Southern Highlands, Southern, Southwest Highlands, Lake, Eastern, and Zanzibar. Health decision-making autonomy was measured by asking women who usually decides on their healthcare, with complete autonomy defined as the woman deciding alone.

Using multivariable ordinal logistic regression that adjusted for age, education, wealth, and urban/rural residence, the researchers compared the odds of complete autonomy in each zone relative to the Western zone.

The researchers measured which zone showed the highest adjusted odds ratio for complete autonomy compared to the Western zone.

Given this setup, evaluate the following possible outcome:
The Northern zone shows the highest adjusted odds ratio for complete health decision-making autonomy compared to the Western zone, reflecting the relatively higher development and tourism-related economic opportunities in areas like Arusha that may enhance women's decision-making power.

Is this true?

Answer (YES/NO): NO